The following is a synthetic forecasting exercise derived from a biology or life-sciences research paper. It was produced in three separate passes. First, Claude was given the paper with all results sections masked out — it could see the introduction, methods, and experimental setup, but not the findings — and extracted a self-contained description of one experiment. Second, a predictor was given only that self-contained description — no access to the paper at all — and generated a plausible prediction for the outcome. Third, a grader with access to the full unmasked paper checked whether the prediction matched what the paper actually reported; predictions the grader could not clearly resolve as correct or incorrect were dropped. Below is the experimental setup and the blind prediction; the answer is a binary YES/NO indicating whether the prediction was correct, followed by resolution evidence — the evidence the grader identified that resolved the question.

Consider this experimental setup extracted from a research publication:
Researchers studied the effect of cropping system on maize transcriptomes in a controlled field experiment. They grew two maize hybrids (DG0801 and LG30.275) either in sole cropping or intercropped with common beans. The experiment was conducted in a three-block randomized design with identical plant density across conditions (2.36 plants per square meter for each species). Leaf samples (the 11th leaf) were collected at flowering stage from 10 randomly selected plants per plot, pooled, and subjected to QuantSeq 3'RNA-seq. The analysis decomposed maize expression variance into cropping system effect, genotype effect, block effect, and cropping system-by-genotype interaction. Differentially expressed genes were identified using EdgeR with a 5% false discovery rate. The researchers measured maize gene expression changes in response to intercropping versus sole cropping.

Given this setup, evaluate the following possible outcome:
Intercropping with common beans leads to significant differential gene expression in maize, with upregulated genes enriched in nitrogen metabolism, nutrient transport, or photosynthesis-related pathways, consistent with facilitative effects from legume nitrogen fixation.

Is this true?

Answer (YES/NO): NO